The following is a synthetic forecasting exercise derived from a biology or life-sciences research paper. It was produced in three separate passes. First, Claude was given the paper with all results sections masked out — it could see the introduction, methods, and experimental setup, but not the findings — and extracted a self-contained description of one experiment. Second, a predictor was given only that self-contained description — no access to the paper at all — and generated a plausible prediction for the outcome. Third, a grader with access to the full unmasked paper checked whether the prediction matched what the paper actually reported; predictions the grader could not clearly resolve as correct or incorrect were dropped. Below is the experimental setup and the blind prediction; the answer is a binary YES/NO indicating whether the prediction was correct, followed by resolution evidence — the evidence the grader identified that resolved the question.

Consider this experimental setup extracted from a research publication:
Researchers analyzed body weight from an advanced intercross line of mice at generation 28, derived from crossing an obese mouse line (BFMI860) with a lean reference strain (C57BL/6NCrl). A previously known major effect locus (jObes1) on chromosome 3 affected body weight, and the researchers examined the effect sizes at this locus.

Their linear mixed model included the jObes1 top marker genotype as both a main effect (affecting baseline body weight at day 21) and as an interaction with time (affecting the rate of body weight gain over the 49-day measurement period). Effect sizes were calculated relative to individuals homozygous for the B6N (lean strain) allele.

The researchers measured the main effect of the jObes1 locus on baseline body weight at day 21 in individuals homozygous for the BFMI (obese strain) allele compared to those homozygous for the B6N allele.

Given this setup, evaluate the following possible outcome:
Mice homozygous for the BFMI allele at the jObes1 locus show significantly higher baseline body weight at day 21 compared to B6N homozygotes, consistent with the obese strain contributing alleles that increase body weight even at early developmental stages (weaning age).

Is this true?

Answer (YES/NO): NO